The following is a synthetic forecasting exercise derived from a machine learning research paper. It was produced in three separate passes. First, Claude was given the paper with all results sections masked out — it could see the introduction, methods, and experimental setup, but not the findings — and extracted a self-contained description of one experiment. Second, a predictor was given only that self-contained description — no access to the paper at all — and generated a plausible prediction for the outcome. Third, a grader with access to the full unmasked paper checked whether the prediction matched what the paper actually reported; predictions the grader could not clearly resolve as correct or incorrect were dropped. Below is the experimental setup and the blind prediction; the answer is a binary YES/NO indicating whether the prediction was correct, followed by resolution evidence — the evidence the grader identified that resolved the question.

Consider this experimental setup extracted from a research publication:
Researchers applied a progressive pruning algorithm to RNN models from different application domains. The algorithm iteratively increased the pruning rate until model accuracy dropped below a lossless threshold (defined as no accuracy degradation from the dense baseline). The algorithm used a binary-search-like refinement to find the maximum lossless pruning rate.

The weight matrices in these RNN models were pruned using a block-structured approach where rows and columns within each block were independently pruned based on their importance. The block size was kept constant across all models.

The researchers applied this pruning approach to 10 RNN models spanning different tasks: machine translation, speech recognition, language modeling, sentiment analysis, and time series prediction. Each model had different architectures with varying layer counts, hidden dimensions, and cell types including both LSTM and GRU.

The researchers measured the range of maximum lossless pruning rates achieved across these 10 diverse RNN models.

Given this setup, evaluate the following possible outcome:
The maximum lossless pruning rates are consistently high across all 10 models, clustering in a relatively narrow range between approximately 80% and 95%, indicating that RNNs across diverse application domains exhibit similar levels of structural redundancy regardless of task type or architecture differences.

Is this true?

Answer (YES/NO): NO